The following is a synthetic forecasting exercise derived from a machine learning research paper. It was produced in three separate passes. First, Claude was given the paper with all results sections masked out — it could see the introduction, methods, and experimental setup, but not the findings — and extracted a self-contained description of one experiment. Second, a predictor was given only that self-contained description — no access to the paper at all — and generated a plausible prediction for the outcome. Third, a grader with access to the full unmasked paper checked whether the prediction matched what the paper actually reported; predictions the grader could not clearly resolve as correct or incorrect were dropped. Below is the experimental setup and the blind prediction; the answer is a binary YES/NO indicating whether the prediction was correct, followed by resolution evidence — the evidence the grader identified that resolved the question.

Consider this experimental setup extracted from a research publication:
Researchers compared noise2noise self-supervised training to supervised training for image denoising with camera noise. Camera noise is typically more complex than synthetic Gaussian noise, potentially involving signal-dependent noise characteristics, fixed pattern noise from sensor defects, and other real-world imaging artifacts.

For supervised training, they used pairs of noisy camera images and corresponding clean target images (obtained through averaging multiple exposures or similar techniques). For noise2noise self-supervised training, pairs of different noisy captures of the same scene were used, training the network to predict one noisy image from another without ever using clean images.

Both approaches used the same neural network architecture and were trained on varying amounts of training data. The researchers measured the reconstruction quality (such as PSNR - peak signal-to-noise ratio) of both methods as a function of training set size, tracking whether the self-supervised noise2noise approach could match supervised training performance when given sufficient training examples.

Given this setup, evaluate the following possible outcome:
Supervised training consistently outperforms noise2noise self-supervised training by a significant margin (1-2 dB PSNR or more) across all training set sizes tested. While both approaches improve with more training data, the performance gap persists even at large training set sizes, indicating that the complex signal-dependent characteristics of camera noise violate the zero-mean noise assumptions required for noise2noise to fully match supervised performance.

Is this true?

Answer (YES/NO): NO